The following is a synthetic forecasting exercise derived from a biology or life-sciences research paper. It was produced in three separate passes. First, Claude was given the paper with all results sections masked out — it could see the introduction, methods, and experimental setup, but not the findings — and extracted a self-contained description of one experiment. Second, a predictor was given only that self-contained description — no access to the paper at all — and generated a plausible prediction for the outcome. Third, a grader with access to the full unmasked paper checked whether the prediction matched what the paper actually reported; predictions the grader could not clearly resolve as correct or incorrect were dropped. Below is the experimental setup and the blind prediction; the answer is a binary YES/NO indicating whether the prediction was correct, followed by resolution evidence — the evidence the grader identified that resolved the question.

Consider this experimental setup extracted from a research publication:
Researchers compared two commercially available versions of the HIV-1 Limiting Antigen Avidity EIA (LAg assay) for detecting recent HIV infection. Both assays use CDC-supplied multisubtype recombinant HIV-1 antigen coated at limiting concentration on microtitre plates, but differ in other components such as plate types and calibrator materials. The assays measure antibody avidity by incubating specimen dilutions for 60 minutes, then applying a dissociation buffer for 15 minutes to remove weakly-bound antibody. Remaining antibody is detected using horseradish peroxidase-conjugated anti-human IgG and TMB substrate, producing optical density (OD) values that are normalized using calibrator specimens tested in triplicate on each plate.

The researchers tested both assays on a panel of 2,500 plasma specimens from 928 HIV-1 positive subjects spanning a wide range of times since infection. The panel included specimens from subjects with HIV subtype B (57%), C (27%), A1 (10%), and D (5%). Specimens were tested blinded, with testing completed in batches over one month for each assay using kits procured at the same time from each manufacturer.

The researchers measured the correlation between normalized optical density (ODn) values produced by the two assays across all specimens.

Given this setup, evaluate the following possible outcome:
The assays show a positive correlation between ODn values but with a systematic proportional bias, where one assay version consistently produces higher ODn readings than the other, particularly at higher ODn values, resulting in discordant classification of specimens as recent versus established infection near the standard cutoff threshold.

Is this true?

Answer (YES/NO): NO